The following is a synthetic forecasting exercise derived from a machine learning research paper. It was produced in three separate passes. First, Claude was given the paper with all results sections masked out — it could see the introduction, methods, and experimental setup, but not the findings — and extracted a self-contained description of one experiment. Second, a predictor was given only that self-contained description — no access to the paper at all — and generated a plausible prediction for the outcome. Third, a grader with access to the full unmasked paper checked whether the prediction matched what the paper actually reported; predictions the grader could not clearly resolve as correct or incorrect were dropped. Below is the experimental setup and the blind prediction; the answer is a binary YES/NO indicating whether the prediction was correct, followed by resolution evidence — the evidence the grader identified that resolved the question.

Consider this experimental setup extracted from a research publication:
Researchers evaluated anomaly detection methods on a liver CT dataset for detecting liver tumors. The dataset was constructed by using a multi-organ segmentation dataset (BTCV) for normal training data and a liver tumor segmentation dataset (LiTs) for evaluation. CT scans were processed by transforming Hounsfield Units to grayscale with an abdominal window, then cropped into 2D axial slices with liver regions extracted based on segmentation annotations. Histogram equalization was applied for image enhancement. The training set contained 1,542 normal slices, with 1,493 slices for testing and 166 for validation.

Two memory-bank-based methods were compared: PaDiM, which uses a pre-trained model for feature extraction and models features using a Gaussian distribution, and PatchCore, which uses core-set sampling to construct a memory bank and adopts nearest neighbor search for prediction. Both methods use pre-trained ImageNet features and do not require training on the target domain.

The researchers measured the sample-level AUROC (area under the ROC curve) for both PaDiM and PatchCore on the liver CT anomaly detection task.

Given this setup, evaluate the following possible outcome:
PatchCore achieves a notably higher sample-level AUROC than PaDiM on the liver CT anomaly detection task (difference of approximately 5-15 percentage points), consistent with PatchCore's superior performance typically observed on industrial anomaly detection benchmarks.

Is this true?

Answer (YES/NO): YES